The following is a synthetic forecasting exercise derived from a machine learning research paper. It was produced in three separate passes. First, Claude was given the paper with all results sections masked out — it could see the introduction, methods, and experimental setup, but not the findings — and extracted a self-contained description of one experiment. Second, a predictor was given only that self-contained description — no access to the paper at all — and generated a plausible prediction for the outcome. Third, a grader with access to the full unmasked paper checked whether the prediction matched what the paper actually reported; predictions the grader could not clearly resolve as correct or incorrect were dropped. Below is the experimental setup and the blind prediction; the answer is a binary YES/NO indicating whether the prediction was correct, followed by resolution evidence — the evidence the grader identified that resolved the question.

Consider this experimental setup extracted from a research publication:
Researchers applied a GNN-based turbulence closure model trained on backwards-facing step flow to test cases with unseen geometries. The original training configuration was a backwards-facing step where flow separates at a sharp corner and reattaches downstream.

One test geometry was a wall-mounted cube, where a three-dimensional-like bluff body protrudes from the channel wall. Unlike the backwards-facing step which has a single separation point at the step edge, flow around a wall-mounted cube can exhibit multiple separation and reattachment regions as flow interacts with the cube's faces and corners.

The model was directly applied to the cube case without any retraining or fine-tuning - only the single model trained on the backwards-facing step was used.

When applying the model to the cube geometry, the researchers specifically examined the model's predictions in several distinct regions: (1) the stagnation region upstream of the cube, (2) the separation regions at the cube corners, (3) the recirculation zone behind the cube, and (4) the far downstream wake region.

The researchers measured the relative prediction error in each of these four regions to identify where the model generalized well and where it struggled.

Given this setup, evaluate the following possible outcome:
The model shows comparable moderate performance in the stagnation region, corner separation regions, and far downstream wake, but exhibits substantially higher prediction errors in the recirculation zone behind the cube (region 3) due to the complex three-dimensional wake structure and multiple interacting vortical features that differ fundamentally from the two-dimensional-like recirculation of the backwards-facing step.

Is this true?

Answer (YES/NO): NO